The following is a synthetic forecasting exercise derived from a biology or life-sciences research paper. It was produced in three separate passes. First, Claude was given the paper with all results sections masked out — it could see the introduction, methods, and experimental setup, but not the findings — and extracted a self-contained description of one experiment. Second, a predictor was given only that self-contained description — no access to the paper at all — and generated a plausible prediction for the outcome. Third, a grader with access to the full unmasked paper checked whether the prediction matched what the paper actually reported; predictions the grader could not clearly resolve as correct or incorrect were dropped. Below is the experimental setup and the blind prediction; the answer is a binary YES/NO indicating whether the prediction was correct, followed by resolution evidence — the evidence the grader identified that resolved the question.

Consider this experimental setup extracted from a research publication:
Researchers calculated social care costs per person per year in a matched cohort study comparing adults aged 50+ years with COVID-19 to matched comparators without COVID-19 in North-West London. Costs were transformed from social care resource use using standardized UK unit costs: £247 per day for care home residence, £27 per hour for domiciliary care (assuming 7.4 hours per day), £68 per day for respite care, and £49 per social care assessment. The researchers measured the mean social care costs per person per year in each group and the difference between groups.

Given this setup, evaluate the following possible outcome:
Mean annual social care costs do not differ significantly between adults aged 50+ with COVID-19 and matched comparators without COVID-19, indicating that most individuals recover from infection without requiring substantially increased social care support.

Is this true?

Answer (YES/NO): NO